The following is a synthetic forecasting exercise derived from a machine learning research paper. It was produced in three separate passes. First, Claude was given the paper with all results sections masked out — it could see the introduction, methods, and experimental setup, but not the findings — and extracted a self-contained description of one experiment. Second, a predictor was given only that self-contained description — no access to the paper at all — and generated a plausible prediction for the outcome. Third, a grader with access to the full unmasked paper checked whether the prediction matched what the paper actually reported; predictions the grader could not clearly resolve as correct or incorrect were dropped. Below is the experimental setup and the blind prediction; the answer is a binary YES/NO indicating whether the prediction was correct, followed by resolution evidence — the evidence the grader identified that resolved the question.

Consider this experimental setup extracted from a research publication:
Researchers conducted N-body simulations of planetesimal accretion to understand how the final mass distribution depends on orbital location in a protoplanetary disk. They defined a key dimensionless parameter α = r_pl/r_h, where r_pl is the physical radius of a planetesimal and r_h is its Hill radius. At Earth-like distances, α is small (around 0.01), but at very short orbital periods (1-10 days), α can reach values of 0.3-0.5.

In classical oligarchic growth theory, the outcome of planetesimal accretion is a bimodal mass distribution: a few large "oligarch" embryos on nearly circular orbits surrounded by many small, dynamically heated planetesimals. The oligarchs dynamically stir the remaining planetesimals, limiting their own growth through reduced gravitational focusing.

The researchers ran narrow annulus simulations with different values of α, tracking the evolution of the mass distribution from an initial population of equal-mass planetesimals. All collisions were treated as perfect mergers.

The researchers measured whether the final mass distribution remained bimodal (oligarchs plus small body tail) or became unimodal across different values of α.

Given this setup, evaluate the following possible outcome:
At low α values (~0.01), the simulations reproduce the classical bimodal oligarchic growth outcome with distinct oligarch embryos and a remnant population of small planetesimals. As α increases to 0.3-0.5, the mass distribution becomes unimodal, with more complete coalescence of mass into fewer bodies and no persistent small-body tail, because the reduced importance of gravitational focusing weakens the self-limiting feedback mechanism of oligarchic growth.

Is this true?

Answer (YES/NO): YES